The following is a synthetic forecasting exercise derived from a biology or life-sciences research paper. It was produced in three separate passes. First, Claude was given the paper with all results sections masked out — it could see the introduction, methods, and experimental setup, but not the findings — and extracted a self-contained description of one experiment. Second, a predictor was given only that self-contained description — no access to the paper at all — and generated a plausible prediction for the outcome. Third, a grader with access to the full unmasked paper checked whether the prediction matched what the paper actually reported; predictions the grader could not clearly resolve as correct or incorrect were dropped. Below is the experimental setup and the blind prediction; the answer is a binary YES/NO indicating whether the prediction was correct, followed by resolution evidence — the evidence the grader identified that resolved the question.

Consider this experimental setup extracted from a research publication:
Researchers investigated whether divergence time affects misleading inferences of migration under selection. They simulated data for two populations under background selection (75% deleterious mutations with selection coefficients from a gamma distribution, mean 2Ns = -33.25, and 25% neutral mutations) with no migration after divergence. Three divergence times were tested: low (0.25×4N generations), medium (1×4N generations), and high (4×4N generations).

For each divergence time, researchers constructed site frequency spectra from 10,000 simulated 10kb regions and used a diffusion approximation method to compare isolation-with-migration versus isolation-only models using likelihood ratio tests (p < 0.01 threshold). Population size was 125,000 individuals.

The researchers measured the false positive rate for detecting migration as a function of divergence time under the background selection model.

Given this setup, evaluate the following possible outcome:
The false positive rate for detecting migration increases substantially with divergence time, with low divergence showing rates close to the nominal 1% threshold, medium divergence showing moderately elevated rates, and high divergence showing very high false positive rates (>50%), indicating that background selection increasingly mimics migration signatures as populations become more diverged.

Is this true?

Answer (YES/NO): NO